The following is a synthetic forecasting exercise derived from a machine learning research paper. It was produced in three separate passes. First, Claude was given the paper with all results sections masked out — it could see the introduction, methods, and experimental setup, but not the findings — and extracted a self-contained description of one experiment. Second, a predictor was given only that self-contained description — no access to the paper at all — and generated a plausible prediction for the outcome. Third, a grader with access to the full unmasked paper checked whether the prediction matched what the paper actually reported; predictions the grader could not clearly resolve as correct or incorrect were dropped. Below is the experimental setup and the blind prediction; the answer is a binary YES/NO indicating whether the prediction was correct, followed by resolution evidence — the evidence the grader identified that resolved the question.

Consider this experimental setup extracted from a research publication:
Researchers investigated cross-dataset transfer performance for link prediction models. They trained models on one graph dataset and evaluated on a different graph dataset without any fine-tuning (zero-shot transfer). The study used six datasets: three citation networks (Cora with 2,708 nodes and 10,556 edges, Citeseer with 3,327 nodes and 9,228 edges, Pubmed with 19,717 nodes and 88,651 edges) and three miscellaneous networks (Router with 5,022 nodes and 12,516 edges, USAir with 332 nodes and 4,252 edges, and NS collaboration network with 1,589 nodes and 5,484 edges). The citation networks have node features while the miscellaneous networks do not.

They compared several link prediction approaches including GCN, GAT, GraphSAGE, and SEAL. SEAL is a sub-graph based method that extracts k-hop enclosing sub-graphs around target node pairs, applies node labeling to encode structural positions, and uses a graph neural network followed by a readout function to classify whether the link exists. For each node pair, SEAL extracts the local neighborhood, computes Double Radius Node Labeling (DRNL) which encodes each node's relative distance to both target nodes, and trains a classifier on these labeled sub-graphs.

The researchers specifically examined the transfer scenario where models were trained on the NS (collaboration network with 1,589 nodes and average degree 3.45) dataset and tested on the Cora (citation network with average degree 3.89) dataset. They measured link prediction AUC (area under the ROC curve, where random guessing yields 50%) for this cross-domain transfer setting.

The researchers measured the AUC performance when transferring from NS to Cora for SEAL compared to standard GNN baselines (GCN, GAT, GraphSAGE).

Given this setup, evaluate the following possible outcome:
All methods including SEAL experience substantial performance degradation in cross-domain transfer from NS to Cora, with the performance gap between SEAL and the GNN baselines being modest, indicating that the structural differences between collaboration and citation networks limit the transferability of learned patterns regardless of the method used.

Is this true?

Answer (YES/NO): NO